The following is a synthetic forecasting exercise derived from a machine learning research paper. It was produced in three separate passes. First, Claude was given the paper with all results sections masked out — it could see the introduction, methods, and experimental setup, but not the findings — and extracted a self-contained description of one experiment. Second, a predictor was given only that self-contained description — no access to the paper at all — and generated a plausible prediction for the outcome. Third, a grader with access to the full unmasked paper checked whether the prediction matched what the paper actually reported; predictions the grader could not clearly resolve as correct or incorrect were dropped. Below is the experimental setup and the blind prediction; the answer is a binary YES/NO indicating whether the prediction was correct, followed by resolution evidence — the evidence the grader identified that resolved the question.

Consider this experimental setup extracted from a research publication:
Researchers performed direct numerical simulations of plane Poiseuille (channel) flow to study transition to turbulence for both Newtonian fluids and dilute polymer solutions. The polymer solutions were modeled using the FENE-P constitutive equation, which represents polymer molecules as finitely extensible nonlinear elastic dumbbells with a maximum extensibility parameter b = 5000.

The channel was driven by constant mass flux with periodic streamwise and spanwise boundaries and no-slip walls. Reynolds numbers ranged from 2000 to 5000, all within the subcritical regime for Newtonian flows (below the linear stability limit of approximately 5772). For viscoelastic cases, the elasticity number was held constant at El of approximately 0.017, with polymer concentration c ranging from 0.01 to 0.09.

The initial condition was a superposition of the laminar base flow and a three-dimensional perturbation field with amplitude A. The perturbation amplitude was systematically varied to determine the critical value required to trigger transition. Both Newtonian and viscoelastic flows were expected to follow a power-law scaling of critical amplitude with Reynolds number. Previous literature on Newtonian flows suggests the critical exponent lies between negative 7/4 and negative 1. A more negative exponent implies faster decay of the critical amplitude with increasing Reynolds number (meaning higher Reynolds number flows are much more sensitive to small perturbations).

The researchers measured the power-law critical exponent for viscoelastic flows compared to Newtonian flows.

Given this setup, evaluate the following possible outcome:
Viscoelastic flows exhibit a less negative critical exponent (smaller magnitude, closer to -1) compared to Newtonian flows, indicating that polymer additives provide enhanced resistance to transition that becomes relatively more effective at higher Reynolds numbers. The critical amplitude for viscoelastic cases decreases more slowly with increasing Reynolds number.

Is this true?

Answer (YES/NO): NO